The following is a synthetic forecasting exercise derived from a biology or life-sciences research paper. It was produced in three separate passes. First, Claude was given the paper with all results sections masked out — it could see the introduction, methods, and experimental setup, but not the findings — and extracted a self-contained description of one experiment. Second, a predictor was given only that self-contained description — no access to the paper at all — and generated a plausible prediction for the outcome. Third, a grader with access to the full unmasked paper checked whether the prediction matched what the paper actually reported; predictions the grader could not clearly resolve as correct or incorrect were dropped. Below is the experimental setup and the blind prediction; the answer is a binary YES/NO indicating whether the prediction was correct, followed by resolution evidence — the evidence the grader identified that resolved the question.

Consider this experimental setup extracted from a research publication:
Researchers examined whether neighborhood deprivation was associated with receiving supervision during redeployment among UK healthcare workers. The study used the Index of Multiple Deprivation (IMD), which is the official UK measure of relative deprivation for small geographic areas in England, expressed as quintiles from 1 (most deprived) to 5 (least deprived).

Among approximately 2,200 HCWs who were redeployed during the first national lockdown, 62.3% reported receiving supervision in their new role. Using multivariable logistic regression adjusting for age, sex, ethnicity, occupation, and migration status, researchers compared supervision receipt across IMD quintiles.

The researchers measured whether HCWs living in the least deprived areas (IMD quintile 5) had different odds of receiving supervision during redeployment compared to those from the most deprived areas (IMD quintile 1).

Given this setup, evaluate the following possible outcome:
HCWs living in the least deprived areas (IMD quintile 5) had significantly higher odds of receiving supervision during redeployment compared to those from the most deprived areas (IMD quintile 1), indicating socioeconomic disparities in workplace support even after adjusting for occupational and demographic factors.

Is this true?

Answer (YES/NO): NO